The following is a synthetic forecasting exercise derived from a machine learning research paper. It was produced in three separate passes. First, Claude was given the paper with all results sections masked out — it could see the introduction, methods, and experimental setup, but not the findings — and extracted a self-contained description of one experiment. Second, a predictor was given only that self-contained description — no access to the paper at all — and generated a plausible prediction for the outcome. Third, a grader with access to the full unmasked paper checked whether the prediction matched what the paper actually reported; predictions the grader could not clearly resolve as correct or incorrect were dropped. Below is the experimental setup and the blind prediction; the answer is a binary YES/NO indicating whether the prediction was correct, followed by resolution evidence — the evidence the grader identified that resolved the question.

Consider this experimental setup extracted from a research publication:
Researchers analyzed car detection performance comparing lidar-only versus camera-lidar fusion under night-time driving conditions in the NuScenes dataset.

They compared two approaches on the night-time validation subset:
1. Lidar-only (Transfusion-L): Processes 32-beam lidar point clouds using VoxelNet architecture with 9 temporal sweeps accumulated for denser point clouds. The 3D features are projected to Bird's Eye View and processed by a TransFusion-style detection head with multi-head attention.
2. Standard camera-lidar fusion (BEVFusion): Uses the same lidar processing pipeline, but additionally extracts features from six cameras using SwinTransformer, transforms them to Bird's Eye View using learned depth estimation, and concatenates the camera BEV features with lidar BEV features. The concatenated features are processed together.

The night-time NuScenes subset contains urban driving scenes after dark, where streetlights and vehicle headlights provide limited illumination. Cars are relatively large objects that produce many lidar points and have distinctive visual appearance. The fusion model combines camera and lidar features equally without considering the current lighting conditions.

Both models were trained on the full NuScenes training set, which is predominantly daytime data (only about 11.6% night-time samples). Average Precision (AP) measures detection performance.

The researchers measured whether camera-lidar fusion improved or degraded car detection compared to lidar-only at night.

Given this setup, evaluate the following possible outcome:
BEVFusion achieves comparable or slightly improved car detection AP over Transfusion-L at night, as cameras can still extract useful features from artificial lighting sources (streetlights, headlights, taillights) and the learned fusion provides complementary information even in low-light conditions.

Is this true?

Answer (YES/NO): NO